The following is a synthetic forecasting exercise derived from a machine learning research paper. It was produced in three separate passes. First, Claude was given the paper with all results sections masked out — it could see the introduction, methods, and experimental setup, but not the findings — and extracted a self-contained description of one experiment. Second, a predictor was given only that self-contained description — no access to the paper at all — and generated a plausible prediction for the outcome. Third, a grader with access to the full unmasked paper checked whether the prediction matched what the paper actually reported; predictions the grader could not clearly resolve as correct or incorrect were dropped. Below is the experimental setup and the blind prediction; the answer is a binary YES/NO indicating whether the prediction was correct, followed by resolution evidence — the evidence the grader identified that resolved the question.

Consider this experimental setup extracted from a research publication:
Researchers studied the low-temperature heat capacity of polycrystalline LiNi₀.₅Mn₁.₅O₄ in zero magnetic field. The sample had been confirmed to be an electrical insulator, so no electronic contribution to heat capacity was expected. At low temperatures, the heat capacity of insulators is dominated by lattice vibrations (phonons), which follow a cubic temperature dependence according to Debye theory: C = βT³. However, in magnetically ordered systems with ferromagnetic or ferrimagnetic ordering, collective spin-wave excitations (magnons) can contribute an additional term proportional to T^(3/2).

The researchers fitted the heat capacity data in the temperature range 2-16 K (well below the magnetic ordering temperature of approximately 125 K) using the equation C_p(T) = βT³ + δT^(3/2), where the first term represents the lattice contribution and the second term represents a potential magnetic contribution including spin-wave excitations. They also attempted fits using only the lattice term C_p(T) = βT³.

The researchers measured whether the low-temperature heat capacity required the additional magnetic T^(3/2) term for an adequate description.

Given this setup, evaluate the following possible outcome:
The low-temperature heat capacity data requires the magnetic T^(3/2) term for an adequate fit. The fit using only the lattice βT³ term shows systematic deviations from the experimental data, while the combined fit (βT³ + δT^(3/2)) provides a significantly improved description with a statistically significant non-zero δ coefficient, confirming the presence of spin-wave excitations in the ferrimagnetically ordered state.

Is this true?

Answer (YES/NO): YES